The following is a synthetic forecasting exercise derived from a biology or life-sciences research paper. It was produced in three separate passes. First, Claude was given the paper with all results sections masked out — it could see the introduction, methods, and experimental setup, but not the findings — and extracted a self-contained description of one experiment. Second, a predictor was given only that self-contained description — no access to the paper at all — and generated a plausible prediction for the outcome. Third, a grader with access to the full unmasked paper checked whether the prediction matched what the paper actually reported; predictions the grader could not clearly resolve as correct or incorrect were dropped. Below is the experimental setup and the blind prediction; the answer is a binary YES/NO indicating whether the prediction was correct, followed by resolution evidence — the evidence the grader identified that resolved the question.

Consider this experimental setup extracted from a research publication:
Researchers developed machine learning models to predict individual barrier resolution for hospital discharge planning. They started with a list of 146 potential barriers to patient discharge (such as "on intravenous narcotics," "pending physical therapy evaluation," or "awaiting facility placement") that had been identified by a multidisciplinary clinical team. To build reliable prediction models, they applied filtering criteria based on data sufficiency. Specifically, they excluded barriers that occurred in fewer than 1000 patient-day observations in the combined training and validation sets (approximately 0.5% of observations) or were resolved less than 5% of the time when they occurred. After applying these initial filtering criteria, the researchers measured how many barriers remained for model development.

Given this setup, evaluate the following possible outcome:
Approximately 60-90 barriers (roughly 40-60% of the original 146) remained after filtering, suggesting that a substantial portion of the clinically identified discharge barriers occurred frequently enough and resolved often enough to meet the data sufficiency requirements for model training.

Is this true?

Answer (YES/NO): NO